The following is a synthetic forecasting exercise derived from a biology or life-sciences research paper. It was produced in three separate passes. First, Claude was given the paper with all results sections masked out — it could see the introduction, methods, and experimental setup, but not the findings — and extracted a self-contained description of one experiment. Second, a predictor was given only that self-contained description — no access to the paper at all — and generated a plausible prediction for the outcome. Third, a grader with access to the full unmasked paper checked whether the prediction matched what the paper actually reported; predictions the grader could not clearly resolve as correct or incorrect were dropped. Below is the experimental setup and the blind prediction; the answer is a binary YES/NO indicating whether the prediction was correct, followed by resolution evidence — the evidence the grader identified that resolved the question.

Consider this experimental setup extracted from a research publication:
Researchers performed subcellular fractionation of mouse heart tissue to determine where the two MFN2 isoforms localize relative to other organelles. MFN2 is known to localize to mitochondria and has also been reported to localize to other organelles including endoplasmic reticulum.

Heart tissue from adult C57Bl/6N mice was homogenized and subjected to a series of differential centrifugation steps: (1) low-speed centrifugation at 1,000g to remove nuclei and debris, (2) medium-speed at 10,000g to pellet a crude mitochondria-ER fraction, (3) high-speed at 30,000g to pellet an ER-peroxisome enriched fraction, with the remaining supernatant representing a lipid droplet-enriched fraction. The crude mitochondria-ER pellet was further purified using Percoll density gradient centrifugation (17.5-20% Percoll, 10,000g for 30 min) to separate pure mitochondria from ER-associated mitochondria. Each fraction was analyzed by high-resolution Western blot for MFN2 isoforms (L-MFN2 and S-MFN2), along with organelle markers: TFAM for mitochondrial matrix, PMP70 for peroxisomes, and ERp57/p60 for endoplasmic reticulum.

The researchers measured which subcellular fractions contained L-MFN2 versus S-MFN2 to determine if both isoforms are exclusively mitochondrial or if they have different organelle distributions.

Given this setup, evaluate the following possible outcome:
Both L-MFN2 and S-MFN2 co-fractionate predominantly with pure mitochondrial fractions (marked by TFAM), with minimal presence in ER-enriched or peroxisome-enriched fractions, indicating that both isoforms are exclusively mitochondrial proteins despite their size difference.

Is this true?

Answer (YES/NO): YES